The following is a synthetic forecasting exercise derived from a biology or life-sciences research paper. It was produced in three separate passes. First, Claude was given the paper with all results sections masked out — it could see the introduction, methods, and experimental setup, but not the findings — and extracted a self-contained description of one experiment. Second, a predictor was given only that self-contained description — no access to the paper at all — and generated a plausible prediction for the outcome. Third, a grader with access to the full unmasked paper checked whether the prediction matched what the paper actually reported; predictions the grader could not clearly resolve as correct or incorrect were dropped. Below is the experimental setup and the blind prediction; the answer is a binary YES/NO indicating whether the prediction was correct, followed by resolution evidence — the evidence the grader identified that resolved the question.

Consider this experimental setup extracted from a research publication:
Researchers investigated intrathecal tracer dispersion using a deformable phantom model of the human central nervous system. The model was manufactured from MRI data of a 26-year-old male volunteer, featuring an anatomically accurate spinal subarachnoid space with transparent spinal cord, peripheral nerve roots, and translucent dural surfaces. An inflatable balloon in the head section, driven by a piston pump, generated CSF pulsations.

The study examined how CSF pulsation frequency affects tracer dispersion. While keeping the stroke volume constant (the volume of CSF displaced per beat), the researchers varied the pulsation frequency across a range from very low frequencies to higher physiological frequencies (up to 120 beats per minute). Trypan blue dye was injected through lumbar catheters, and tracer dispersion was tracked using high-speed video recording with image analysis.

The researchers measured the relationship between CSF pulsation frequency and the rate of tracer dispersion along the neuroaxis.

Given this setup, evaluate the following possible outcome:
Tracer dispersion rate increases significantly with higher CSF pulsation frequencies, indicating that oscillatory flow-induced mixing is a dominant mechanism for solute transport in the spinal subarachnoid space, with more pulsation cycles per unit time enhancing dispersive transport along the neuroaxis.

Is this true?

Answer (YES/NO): YES